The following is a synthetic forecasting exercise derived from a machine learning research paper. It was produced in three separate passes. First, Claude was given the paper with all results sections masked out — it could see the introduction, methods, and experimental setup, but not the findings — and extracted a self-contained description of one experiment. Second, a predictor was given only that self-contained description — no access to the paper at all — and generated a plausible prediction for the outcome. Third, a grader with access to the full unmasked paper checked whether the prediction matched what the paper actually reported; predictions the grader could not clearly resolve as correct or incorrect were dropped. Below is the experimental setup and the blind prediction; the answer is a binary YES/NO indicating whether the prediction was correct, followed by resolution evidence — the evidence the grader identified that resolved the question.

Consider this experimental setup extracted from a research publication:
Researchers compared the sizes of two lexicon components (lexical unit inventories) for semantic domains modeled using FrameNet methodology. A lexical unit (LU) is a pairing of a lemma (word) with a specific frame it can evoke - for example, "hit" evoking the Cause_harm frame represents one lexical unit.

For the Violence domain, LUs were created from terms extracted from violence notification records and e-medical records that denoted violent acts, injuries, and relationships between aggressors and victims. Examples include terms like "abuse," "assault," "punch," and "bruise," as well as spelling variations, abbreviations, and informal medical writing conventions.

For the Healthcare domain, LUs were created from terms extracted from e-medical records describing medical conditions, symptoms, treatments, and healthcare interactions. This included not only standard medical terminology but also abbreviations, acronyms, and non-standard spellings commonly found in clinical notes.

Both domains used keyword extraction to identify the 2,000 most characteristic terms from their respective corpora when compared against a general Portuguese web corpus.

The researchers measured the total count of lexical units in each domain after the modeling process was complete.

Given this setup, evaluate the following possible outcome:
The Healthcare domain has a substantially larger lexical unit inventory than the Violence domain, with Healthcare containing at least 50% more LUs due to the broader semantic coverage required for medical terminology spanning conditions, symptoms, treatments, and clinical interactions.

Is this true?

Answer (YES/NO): YES